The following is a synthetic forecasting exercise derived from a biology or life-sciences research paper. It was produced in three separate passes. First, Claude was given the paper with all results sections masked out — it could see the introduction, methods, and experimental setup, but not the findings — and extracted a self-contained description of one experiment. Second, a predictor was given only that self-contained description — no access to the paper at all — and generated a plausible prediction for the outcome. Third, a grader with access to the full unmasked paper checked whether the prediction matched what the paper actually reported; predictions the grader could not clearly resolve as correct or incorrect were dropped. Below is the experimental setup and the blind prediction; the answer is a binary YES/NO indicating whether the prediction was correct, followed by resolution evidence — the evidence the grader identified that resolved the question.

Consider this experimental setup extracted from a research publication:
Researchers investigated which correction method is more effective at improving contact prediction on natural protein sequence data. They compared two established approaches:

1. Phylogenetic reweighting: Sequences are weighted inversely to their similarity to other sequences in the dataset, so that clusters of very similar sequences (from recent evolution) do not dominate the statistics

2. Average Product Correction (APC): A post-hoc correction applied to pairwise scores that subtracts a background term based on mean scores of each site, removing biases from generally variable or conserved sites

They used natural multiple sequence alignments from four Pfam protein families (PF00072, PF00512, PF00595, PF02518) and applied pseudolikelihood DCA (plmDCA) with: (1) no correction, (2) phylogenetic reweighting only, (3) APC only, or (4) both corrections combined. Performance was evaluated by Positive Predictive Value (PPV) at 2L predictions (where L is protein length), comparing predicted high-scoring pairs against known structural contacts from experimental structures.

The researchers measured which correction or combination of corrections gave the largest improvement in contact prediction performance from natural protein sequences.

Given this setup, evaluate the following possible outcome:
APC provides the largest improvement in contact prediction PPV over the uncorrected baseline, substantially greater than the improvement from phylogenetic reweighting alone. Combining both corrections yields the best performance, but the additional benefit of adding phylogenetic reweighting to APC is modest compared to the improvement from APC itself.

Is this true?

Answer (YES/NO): YES